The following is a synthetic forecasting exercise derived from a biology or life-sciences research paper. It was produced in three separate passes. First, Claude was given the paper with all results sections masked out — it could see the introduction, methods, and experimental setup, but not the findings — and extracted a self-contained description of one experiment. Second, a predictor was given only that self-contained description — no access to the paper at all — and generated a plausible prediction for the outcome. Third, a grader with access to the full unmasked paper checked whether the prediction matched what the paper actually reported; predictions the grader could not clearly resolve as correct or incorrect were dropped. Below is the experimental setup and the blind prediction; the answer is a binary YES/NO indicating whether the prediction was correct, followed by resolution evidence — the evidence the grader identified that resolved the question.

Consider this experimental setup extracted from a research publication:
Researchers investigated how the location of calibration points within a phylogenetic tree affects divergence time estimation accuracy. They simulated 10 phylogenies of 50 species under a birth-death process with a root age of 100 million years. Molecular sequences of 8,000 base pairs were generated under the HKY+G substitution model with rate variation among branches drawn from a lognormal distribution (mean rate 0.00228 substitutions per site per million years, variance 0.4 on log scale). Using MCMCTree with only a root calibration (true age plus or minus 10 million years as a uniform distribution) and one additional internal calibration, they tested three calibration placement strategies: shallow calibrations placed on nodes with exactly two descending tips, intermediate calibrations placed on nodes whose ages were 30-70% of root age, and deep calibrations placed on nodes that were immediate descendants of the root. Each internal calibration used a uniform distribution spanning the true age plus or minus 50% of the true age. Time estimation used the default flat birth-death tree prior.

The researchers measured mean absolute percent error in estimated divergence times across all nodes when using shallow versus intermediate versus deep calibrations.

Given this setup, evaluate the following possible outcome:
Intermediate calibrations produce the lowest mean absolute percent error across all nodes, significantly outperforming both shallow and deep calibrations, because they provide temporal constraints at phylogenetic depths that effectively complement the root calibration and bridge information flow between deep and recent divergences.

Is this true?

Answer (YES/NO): NO